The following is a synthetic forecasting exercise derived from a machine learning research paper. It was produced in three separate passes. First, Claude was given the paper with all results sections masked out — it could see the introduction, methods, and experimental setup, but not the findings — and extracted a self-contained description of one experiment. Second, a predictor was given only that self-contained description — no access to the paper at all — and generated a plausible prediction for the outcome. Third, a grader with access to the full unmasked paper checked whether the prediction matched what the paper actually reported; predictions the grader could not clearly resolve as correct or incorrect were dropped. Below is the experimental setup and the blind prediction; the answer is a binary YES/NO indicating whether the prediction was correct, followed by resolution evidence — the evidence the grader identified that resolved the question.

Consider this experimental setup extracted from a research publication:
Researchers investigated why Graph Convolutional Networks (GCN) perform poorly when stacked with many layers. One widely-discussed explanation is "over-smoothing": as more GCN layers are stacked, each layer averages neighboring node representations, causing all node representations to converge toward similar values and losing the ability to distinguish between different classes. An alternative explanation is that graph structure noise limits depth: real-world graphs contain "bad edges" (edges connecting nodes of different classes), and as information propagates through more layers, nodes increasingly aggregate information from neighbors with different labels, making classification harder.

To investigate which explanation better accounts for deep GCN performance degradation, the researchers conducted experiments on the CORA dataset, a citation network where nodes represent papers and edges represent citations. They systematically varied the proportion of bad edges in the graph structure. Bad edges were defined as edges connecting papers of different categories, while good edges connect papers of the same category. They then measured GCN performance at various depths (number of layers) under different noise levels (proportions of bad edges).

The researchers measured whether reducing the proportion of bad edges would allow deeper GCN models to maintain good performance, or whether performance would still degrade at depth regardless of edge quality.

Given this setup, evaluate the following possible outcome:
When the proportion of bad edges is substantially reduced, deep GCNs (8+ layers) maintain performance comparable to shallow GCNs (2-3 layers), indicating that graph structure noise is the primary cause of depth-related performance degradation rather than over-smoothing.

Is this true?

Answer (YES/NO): YES